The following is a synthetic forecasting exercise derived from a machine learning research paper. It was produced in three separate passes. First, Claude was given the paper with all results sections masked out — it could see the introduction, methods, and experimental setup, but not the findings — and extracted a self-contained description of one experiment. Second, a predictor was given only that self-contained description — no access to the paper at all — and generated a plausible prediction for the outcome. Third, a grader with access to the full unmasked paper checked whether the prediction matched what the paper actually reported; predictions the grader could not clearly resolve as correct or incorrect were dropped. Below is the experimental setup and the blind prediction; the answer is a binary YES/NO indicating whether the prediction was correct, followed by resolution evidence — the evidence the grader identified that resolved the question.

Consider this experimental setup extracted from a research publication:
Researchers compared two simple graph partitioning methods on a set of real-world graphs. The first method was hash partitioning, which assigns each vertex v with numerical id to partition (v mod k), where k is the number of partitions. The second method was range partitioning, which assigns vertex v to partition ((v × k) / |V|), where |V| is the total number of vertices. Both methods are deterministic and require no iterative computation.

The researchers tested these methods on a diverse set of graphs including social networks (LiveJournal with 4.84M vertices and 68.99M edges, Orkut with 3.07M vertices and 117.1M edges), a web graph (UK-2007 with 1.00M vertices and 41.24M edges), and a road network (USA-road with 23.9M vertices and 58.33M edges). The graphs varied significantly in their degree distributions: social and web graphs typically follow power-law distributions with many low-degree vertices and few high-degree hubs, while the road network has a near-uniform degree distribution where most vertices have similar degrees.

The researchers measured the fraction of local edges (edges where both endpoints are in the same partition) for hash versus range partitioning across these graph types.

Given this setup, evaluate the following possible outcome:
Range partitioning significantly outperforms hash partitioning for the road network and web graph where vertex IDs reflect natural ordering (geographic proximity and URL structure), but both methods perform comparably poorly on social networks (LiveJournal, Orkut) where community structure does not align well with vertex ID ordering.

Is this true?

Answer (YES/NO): NO